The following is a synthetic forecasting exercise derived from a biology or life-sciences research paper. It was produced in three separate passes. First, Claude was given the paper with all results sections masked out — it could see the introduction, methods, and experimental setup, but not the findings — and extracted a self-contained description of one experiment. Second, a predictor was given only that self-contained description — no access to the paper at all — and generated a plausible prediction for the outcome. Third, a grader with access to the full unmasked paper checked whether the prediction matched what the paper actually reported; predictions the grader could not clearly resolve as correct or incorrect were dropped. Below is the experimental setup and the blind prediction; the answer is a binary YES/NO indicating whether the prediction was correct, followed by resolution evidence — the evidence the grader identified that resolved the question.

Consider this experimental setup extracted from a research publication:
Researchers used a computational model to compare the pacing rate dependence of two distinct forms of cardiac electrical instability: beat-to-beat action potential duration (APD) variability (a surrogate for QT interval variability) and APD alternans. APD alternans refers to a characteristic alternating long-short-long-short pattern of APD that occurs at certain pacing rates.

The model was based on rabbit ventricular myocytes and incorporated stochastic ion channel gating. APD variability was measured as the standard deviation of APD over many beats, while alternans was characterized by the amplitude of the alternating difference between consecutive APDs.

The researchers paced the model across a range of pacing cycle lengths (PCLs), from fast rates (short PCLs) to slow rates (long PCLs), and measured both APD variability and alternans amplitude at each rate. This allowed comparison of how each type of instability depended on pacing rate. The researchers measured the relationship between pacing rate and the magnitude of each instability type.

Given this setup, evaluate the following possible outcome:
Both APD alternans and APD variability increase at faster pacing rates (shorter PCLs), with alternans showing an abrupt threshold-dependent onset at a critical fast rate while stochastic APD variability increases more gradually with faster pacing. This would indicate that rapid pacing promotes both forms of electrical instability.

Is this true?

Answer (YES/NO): NO